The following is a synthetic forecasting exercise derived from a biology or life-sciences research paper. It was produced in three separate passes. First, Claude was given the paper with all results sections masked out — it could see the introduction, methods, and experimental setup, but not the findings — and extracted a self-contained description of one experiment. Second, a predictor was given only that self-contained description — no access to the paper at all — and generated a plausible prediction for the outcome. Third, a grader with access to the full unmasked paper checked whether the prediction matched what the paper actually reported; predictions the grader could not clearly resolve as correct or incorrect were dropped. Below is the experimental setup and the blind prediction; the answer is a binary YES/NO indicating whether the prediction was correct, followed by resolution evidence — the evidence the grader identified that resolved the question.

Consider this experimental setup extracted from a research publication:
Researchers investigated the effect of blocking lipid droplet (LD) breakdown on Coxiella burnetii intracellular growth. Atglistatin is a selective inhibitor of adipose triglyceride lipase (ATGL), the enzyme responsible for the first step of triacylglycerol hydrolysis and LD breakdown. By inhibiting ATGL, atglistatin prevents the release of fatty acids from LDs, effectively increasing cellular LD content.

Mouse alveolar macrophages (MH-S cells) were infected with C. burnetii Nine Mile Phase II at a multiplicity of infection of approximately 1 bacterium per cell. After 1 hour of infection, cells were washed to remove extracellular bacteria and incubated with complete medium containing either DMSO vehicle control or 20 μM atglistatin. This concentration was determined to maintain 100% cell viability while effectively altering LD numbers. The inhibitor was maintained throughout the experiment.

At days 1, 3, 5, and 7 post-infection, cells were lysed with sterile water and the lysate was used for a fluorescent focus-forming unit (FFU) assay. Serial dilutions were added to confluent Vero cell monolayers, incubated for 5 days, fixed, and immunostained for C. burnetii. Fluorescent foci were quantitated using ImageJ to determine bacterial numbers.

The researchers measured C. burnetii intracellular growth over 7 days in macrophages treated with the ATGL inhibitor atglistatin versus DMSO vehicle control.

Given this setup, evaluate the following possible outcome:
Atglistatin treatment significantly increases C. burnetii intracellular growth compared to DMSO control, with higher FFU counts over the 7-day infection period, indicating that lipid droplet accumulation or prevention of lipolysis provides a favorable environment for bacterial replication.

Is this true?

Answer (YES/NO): NO